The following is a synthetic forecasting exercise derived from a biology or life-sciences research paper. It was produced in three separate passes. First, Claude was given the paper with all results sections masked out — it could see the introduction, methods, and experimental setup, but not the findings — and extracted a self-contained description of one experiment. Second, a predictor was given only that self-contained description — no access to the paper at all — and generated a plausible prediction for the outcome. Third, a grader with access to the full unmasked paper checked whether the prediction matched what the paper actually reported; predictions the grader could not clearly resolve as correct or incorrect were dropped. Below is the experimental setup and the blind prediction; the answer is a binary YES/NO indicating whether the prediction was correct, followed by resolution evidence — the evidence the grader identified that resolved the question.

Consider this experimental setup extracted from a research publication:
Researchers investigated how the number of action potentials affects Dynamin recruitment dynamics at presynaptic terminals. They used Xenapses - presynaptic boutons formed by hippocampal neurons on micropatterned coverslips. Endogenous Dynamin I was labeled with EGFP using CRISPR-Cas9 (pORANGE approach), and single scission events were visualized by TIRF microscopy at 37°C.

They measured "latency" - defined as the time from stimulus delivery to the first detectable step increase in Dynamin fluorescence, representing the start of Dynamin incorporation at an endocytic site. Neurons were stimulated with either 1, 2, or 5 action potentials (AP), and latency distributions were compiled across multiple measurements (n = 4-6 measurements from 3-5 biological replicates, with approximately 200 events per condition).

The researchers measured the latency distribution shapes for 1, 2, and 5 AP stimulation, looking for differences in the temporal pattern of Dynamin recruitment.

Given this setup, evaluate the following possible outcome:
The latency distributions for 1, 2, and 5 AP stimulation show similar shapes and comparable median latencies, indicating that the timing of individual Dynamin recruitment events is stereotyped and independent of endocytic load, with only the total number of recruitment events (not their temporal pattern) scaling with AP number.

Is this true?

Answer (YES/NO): NO